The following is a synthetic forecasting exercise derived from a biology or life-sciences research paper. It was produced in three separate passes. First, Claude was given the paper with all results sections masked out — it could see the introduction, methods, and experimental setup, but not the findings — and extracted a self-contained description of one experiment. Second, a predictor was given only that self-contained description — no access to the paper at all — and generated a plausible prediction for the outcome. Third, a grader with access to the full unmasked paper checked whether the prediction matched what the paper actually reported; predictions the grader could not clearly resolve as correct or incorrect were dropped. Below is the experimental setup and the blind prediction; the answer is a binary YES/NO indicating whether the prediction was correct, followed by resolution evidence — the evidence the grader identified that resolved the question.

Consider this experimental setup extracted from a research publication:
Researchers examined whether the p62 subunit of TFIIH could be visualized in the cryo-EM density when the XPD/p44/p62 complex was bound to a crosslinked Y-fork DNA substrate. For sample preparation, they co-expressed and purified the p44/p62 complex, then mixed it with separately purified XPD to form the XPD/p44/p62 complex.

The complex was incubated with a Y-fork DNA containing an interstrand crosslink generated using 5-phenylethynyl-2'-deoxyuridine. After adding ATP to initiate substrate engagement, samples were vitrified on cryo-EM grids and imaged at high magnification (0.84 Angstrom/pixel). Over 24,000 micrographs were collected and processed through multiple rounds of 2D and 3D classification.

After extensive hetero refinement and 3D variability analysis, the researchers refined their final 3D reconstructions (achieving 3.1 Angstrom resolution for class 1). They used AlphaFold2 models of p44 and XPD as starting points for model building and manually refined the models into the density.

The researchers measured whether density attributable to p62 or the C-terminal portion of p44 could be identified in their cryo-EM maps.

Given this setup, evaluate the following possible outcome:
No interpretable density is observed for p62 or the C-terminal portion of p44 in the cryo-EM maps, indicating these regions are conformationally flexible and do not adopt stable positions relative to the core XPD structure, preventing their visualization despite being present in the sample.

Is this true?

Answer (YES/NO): YES